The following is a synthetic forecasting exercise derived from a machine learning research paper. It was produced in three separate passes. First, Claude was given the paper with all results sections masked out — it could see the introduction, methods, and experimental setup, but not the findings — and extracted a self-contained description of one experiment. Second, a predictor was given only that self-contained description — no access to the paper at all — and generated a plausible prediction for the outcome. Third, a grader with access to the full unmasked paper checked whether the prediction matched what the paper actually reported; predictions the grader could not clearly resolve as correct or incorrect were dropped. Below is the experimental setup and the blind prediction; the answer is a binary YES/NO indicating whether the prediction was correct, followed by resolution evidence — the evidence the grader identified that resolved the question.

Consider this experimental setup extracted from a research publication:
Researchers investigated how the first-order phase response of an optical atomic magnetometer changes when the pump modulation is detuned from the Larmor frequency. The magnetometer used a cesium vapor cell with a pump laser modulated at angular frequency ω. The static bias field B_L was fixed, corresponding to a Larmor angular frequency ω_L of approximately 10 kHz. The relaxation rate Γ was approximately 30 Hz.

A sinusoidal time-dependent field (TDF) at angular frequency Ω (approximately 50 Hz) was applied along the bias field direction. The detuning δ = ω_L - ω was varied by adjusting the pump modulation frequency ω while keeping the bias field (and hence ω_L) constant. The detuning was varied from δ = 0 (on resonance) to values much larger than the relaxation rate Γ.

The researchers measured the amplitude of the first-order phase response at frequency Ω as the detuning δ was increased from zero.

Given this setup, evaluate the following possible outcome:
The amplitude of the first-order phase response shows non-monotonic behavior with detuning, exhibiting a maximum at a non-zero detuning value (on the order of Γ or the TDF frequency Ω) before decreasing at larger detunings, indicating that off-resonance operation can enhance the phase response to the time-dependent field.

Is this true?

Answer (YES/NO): YES